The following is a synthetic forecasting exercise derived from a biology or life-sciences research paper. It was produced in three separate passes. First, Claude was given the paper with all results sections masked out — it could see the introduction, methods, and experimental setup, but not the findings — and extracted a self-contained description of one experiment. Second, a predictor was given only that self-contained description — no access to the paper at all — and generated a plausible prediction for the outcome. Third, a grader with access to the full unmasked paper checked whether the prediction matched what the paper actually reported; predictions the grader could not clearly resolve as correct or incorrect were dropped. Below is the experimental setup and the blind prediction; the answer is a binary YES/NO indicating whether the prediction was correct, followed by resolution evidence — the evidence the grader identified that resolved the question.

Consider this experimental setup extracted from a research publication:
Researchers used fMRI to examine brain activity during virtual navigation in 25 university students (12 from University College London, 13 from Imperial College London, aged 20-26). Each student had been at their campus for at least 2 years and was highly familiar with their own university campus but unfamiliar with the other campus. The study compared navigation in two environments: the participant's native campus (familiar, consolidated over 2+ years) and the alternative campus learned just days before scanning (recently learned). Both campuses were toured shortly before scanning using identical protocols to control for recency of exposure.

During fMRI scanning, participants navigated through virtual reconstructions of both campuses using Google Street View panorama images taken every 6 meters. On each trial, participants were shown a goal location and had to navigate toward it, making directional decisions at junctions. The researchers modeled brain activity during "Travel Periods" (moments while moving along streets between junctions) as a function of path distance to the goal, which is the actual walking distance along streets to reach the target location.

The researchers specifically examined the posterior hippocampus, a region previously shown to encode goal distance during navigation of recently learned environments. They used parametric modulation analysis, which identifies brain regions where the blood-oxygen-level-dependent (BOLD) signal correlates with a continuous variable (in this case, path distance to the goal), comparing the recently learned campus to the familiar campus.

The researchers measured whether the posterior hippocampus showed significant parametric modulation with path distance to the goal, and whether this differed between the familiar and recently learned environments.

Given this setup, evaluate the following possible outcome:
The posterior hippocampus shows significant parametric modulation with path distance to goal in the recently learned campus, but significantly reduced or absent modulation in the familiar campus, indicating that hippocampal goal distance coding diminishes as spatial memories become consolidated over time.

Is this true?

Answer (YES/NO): YES